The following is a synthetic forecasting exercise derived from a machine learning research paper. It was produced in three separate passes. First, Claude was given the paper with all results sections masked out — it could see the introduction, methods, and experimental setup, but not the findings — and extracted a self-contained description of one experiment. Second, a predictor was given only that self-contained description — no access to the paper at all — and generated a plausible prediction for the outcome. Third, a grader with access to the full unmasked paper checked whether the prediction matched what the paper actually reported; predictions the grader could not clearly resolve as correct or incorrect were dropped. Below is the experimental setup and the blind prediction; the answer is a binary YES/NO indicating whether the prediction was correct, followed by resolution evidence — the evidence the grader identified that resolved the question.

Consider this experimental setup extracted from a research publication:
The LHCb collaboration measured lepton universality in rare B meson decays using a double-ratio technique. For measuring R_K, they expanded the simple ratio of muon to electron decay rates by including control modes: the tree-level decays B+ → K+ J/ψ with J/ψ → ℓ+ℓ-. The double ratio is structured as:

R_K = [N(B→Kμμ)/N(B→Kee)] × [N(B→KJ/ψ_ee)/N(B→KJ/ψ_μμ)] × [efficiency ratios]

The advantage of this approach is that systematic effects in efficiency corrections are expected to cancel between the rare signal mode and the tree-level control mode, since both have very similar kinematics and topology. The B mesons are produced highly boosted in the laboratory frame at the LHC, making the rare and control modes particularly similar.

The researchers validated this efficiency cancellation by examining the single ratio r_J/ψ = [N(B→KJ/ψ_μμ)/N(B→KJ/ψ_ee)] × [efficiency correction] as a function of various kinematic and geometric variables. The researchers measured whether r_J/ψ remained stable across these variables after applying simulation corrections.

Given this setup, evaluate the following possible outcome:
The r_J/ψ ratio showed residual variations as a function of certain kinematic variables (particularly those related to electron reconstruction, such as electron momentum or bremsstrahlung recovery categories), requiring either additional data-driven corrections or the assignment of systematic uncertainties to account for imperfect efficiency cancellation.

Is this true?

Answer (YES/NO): NO